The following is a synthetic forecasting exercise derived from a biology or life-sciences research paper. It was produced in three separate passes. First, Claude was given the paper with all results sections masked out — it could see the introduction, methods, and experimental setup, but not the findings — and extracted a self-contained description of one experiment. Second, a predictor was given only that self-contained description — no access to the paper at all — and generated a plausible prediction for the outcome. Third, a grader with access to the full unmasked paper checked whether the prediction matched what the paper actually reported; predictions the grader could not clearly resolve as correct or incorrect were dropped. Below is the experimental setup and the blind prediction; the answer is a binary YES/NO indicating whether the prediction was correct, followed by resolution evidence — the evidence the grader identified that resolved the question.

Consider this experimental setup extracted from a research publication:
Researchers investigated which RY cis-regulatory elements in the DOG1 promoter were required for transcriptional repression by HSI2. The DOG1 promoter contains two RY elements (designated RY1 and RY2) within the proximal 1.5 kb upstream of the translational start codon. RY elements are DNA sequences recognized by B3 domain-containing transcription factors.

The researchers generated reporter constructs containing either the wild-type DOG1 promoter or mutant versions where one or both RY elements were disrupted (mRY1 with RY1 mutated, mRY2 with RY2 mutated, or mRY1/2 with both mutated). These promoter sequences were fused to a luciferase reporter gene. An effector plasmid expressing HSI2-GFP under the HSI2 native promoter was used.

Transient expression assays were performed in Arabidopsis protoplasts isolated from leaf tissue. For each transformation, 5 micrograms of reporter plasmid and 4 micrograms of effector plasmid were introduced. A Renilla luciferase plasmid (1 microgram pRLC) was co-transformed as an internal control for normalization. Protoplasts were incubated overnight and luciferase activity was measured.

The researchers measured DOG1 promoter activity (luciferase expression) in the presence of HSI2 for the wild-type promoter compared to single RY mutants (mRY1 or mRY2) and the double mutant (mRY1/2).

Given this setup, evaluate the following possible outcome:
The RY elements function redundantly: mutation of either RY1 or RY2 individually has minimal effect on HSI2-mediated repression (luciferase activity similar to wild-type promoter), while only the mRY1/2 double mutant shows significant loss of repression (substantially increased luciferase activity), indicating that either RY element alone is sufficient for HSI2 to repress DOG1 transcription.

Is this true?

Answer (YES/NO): NO